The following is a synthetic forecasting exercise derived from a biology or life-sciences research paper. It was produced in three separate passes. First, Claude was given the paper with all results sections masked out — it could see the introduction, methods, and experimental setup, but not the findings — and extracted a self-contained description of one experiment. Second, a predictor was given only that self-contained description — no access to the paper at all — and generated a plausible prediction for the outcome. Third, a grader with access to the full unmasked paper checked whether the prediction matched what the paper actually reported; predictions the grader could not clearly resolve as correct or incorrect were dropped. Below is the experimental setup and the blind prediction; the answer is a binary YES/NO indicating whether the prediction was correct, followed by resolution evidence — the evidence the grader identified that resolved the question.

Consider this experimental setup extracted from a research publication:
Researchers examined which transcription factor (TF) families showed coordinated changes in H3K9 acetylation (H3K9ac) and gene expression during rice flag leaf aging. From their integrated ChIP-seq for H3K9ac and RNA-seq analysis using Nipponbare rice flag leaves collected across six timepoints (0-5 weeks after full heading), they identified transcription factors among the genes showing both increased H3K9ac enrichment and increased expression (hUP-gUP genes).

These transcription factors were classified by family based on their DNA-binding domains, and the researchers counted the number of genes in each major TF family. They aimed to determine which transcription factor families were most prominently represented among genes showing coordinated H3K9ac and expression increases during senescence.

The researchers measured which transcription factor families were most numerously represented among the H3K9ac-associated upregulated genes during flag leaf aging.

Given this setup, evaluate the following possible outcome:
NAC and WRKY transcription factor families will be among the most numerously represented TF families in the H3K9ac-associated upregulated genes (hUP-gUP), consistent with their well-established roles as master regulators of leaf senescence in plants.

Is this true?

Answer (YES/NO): YES